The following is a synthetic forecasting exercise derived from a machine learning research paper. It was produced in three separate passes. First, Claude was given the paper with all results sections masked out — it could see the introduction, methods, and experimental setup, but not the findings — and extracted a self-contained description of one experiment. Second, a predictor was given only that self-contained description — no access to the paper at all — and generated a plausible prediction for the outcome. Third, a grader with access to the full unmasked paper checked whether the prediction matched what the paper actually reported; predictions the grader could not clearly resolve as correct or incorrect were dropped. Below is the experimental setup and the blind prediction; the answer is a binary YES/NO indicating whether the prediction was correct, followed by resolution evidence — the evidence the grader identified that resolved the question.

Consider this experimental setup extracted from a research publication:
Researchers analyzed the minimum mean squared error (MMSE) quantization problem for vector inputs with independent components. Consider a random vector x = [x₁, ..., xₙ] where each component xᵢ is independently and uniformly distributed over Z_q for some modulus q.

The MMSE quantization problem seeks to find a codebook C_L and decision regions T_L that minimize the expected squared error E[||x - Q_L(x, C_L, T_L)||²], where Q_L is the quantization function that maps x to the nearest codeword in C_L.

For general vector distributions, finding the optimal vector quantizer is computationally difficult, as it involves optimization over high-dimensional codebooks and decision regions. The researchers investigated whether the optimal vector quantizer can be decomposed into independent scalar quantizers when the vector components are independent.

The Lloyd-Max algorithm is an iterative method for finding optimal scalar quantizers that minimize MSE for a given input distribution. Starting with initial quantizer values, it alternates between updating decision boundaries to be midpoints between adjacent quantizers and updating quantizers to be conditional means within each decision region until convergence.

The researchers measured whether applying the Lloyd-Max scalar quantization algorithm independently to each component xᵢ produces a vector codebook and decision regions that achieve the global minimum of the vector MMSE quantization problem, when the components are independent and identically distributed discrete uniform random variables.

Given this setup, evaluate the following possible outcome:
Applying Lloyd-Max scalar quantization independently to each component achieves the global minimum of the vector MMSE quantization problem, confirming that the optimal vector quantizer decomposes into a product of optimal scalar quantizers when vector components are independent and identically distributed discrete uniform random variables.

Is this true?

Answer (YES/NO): YES